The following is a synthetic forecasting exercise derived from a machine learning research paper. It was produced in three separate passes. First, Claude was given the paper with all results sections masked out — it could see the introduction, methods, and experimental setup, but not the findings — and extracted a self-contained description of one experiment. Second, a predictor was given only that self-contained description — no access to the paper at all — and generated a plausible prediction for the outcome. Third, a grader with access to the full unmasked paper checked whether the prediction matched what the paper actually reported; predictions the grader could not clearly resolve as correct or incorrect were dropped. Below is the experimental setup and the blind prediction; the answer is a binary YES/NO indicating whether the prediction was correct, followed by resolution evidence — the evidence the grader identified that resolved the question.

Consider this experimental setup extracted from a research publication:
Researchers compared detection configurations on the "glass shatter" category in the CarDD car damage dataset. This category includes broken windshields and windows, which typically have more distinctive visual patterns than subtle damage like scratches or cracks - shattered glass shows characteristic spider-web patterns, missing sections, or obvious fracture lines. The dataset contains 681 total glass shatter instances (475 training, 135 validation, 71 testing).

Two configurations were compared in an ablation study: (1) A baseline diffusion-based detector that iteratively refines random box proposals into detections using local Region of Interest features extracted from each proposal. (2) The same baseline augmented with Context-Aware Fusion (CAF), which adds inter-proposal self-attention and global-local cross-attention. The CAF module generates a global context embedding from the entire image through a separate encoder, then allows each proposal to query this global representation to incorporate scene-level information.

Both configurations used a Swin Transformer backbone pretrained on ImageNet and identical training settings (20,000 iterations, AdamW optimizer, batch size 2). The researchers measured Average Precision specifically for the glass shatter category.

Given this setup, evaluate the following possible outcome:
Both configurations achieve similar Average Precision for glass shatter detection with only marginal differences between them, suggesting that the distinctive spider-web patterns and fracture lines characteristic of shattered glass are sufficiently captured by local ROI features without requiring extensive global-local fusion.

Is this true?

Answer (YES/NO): NO